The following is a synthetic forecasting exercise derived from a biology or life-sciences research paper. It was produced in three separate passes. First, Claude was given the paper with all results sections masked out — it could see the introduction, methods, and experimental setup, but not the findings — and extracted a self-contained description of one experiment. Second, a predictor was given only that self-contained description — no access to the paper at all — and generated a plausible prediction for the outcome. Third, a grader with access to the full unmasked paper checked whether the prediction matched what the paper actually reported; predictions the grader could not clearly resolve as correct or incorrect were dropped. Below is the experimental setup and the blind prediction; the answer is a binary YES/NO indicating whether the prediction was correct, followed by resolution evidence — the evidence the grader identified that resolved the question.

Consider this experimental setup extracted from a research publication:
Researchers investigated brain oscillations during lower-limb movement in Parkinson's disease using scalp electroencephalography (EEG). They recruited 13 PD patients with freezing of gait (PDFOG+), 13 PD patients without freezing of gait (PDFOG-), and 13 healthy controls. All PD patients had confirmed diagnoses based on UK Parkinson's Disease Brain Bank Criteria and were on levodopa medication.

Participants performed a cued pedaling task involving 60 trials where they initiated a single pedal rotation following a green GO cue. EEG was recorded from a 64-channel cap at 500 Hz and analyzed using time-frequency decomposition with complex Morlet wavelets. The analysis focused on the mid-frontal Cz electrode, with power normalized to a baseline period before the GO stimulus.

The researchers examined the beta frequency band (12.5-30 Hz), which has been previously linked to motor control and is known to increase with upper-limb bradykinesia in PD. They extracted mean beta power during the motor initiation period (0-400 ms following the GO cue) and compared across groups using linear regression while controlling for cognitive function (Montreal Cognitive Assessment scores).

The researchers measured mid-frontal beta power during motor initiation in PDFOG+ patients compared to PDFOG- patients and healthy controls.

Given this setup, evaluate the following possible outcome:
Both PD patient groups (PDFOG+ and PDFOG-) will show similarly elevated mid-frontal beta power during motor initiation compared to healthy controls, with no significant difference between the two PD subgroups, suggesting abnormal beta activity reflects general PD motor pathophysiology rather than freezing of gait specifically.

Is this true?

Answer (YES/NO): YES